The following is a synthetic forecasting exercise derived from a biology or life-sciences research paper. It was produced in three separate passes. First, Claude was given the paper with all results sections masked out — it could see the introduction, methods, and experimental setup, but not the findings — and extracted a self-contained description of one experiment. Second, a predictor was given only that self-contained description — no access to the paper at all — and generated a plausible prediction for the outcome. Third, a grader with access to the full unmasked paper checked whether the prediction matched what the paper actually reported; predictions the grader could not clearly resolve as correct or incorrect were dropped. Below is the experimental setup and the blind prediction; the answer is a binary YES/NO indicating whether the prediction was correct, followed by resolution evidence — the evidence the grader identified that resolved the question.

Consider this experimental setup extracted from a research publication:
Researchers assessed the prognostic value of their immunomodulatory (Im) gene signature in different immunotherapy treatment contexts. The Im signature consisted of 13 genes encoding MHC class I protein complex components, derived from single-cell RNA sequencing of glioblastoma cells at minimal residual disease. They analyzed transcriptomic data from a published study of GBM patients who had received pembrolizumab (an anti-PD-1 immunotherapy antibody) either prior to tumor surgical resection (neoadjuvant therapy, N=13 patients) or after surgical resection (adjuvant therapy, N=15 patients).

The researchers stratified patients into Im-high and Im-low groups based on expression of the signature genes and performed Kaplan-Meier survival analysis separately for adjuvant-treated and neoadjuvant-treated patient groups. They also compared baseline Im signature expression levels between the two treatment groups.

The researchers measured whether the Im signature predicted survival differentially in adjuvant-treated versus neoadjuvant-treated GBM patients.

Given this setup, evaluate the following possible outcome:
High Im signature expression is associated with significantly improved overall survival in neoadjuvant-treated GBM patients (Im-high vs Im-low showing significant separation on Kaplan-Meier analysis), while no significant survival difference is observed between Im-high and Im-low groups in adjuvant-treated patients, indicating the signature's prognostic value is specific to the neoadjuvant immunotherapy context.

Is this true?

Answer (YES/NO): NO